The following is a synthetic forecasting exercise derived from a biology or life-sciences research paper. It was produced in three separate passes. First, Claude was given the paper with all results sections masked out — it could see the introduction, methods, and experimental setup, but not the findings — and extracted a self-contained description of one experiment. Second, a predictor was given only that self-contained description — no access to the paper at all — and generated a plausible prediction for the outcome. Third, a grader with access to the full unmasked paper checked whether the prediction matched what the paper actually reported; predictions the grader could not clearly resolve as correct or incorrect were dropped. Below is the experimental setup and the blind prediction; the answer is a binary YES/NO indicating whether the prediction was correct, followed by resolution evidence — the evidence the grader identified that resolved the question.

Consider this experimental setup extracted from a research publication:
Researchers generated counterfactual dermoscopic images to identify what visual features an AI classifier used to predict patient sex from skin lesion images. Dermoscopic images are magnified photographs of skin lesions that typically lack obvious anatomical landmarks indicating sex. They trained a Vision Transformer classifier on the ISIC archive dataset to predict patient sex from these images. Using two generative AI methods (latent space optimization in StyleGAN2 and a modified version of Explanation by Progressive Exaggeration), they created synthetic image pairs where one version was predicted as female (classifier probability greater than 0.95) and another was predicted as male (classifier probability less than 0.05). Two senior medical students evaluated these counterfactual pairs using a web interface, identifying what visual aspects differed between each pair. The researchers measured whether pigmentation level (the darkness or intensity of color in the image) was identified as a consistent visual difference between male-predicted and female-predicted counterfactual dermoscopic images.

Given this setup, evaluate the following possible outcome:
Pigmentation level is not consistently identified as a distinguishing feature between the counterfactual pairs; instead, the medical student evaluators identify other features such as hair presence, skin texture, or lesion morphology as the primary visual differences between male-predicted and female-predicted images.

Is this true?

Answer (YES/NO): NO